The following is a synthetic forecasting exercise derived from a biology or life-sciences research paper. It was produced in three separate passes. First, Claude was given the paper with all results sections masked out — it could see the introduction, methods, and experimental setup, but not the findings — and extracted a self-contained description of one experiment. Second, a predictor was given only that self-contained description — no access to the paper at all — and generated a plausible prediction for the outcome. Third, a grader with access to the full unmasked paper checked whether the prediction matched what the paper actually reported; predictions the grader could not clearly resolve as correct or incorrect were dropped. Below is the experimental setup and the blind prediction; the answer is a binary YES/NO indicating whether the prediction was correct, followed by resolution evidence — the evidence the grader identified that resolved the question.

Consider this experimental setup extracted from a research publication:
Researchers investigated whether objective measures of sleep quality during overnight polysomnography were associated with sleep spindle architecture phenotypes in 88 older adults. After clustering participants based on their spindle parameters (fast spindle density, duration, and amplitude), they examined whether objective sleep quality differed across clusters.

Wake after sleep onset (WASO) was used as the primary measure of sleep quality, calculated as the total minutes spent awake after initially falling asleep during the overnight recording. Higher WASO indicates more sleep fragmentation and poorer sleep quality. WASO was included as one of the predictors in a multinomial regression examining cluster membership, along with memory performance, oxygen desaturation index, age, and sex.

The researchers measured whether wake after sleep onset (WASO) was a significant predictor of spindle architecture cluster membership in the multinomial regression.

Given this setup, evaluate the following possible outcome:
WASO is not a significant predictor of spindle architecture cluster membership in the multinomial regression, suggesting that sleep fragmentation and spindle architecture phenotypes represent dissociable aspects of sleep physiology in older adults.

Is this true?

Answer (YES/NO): YES